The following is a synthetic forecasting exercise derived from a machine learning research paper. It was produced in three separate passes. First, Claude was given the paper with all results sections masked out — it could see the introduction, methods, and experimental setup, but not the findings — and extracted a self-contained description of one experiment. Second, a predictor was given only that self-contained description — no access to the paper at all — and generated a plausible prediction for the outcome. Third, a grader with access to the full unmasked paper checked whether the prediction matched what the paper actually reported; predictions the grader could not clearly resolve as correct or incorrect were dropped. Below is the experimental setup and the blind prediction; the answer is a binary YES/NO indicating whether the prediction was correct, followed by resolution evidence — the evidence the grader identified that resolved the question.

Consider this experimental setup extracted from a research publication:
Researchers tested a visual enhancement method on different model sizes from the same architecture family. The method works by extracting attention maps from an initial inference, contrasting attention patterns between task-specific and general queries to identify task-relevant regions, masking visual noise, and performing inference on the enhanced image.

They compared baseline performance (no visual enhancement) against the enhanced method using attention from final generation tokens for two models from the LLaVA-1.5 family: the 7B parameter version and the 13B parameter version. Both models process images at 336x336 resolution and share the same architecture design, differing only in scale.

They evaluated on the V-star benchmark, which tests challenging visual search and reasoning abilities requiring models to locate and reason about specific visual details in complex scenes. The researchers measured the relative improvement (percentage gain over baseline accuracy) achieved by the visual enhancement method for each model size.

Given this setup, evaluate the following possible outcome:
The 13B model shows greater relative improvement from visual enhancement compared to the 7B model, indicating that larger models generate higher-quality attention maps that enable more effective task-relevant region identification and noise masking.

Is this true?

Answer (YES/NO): YES